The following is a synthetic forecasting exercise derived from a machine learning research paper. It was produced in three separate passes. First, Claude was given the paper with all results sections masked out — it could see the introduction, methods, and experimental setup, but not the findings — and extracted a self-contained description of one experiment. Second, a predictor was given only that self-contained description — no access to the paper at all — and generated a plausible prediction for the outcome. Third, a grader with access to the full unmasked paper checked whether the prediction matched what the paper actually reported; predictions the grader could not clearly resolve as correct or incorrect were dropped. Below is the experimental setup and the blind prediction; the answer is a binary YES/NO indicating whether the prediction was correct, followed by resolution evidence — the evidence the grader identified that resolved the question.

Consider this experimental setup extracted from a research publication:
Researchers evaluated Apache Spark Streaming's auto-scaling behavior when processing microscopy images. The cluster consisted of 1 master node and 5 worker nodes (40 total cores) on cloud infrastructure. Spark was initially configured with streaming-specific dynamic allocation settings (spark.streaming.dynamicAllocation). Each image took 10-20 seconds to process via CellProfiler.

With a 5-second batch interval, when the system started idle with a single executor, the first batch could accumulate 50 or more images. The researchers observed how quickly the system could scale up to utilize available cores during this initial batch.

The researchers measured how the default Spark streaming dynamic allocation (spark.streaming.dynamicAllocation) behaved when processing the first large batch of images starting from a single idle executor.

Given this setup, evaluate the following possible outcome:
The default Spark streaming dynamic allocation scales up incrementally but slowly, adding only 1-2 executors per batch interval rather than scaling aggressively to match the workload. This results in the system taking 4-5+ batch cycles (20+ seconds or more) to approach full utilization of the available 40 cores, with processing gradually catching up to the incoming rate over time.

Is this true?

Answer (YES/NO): NO